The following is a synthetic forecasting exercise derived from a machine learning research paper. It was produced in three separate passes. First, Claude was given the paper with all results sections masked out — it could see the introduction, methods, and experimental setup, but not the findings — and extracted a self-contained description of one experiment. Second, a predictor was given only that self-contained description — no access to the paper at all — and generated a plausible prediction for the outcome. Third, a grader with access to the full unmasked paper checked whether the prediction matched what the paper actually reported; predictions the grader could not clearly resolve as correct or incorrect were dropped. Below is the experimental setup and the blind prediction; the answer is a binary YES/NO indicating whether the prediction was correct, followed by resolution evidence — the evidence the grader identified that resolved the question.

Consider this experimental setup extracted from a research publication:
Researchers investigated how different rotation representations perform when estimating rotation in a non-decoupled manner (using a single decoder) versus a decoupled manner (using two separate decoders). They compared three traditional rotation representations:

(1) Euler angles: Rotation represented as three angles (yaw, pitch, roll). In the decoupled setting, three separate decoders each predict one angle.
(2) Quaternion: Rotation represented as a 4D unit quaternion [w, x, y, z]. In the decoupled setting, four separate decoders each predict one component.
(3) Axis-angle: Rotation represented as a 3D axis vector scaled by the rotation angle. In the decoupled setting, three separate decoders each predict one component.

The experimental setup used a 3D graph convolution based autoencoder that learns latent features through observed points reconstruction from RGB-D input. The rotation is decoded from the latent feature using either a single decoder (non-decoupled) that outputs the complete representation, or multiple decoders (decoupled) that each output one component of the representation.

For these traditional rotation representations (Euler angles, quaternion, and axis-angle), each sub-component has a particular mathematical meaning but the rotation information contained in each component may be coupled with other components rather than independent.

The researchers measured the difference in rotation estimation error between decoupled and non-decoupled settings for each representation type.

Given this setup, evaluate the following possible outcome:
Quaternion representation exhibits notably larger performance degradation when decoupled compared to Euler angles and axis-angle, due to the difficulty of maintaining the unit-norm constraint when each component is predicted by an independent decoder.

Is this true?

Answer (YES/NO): NO